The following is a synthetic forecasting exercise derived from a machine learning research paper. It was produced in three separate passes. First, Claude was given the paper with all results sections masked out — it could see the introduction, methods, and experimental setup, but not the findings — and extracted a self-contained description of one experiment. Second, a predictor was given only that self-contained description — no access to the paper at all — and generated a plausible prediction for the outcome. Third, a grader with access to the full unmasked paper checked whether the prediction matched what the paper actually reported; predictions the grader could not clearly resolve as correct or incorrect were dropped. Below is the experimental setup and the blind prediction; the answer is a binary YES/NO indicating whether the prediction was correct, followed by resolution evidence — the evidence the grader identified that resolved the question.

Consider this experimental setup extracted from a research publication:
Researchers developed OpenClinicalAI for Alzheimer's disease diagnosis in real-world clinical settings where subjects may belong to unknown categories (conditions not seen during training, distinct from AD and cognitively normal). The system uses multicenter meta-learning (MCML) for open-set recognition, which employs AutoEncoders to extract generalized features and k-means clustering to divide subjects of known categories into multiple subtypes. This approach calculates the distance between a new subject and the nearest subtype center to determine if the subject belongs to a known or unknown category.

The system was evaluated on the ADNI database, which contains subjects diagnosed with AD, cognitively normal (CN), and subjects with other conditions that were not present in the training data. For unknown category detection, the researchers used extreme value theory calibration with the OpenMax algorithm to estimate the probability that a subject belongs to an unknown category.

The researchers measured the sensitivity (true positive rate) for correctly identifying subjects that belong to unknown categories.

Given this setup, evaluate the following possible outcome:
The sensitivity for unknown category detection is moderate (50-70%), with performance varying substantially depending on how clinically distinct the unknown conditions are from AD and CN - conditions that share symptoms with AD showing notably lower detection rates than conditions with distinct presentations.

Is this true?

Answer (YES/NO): NO